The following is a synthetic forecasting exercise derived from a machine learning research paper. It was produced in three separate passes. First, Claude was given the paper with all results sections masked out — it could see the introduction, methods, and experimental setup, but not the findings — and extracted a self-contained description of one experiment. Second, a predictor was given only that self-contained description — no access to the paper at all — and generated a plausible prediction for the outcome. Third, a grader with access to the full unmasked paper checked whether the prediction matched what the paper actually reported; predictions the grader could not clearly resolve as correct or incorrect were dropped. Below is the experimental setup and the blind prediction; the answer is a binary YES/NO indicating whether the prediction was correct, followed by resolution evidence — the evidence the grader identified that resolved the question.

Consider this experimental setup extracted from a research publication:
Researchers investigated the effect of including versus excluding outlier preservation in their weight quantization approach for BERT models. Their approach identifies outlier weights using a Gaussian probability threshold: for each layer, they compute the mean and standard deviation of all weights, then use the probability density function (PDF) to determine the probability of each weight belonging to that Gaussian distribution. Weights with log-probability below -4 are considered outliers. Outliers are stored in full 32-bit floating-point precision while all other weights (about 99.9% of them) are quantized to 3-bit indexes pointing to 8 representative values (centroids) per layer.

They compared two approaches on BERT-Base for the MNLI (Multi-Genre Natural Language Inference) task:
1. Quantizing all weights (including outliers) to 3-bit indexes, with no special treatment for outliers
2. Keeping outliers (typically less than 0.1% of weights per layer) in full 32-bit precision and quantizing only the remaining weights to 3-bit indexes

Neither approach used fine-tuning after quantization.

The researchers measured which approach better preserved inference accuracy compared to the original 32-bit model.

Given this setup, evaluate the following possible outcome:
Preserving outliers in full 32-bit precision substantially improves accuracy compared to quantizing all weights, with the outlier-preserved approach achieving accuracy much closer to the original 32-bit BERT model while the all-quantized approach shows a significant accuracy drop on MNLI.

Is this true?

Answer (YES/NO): YES